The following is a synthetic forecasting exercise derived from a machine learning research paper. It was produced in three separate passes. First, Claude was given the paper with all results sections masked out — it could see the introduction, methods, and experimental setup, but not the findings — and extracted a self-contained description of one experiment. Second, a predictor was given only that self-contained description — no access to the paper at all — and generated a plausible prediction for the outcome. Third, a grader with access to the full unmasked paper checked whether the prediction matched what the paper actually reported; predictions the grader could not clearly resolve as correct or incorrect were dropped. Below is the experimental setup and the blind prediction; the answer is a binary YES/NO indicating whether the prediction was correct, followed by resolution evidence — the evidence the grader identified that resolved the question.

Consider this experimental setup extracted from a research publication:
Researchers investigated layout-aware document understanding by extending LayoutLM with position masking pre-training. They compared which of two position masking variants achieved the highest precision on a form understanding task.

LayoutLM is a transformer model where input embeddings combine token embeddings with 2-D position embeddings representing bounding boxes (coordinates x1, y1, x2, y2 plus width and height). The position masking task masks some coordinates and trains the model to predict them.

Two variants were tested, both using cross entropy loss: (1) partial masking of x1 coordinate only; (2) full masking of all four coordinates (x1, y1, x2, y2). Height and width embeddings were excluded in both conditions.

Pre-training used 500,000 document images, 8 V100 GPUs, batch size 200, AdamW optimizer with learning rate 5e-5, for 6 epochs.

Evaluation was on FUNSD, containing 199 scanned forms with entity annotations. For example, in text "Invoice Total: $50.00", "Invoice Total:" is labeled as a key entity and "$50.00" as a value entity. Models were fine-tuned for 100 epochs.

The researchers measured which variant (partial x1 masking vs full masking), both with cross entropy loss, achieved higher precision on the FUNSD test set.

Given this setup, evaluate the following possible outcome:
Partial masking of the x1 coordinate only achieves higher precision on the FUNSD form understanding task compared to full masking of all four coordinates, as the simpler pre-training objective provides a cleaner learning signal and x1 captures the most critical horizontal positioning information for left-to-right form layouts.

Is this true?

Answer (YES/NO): NO